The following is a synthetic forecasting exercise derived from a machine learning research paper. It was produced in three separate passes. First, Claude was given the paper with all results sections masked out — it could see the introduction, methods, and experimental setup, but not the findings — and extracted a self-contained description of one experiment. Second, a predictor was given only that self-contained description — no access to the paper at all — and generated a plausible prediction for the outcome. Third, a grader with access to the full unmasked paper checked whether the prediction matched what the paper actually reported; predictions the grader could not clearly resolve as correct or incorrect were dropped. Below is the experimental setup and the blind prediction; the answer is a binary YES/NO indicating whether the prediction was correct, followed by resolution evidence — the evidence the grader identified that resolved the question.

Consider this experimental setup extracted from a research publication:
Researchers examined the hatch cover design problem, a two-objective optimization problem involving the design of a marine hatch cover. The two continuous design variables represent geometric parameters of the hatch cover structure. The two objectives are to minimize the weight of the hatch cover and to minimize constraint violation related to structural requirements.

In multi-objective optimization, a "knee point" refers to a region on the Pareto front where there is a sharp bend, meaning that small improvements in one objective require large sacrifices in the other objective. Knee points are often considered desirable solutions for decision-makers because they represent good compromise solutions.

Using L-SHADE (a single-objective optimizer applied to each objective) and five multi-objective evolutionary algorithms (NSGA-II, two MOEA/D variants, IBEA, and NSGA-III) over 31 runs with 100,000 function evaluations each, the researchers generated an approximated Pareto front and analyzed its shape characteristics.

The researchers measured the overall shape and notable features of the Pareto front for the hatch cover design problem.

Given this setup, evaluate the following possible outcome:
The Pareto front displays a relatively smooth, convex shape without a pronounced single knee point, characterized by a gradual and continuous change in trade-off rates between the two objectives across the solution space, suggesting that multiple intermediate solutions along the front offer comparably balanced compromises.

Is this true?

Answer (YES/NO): NO